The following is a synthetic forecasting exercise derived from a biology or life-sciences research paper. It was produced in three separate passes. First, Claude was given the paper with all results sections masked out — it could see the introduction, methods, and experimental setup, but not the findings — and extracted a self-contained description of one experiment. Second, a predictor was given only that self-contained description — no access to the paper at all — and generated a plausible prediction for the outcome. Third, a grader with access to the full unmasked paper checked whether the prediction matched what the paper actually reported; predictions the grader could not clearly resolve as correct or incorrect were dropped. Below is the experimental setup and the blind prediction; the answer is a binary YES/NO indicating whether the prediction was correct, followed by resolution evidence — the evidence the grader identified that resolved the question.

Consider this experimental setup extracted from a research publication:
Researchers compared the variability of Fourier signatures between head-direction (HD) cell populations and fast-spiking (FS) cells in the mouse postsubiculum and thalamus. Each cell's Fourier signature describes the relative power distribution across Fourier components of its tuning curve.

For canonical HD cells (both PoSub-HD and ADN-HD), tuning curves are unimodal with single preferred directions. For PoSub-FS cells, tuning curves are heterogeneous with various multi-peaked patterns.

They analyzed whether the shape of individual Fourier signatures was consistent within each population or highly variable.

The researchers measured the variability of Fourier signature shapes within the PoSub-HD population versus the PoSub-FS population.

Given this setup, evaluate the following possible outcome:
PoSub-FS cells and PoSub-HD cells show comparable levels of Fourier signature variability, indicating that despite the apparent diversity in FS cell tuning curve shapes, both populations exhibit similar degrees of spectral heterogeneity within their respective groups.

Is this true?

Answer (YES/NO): NO